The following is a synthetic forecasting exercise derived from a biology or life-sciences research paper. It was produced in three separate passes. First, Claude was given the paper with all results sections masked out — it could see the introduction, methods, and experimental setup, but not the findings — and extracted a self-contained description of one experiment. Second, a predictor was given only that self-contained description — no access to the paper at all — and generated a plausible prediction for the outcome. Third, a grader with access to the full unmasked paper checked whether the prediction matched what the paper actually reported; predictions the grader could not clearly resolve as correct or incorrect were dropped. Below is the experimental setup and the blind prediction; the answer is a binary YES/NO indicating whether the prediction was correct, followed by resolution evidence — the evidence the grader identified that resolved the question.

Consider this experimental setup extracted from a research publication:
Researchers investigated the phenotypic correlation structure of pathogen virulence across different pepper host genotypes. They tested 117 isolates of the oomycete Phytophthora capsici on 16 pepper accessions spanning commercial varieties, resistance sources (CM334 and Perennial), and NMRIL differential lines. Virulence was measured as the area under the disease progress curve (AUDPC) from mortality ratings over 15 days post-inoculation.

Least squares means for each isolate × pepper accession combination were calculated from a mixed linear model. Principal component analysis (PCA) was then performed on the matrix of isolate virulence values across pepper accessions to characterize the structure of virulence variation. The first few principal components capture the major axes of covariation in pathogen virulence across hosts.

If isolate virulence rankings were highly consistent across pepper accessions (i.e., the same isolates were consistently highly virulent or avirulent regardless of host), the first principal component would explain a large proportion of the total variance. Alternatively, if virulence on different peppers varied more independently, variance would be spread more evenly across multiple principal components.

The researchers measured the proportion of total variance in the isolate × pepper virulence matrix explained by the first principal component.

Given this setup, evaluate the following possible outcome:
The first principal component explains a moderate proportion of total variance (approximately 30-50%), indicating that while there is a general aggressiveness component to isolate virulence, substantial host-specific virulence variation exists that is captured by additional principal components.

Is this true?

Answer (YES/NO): NO